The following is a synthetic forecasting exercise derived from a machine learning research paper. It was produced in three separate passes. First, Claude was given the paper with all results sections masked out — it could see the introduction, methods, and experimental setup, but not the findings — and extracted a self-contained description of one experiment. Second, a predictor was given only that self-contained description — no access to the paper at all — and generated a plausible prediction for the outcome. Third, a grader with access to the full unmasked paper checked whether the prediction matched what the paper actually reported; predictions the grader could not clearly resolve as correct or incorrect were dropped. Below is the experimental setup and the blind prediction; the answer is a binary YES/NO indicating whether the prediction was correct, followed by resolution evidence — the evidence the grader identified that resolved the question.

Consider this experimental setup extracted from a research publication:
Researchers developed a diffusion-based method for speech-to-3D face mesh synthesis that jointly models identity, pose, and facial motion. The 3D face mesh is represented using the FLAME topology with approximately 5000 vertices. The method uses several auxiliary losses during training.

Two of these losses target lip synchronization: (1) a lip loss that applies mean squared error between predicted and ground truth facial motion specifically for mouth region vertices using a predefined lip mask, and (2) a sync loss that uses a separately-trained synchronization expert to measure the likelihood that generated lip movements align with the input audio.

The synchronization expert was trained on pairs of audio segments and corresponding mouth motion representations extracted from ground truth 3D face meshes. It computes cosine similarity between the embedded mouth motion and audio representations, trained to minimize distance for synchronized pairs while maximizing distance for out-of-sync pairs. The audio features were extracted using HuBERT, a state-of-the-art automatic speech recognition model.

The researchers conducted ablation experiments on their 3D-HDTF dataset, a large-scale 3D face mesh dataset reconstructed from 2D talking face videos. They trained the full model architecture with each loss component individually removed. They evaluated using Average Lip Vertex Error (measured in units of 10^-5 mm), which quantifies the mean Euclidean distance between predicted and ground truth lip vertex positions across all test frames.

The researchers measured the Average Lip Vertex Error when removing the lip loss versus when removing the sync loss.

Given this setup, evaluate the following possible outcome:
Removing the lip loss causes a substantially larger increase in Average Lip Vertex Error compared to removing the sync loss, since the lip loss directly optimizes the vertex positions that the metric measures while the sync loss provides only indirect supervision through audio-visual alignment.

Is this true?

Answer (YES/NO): NO